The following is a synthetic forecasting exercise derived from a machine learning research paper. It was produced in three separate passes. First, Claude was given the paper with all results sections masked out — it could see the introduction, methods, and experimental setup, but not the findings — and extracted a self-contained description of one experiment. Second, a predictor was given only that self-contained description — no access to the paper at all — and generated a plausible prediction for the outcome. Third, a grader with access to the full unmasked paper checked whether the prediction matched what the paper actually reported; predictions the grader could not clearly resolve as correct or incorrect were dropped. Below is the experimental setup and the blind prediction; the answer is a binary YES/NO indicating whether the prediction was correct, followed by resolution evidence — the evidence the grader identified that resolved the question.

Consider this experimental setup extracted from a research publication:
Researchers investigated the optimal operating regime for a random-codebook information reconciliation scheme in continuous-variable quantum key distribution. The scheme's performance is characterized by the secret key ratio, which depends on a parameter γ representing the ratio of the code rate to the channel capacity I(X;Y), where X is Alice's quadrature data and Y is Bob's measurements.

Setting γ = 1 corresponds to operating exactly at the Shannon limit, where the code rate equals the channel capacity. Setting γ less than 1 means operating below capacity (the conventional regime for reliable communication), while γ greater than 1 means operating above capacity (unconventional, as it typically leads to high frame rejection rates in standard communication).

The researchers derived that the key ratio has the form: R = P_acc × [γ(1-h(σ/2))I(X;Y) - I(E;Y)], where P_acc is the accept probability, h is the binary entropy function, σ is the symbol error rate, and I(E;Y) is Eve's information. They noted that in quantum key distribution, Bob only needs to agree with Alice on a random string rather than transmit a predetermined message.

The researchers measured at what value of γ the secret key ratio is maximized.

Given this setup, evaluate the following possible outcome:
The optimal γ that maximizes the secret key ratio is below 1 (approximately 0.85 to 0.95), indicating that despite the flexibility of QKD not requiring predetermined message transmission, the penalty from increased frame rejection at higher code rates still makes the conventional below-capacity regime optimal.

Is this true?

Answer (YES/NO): NO